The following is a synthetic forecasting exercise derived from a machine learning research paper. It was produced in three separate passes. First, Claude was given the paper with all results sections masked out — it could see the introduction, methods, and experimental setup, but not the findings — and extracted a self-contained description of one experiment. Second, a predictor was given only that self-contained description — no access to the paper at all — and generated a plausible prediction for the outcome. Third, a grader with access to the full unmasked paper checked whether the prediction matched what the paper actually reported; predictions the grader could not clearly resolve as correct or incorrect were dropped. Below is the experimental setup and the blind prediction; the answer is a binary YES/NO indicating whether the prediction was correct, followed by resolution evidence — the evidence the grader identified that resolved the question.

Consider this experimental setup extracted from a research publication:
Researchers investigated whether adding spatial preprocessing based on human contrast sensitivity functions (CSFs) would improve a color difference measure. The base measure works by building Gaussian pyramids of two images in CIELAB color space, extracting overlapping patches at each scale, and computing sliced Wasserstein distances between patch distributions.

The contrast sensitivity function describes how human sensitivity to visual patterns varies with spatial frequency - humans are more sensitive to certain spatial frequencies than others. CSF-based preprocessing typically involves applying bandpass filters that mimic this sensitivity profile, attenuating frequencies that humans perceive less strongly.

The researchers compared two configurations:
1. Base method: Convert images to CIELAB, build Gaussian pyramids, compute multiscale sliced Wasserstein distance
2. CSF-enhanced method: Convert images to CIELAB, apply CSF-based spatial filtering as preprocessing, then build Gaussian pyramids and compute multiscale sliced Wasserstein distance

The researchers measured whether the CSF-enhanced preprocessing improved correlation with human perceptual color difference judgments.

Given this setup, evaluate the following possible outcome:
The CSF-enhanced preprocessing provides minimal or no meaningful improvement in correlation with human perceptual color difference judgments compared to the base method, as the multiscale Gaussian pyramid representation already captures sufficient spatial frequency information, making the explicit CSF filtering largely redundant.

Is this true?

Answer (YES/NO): YES